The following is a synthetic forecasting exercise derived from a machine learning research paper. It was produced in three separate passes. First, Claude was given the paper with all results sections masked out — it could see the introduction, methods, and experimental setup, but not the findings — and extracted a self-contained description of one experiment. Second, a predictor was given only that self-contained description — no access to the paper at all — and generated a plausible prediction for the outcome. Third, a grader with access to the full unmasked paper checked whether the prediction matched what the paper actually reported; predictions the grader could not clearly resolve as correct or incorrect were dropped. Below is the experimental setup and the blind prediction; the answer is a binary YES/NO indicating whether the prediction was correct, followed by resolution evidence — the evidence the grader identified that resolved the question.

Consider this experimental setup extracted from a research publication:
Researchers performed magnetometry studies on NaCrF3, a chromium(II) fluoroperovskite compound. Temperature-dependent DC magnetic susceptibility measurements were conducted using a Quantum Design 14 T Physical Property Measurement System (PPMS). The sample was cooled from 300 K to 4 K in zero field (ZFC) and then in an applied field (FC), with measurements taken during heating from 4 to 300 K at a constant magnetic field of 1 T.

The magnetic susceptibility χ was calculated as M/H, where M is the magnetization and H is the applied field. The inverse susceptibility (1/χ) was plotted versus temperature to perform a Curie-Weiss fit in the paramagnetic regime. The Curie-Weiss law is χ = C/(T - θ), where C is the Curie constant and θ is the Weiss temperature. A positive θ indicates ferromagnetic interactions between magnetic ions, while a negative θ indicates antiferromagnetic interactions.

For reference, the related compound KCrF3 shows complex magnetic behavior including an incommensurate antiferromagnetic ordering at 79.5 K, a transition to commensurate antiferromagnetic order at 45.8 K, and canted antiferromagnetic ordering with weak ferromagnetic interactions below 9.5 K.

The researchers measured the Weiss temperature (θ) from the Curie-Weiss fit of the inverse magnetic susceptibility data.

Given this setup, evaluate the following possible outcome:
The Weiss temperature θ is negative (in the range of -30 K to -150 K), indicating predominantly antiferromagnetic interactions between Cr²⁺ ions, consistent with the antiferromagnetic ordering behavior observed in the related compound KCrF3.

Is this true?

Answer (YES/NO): NO